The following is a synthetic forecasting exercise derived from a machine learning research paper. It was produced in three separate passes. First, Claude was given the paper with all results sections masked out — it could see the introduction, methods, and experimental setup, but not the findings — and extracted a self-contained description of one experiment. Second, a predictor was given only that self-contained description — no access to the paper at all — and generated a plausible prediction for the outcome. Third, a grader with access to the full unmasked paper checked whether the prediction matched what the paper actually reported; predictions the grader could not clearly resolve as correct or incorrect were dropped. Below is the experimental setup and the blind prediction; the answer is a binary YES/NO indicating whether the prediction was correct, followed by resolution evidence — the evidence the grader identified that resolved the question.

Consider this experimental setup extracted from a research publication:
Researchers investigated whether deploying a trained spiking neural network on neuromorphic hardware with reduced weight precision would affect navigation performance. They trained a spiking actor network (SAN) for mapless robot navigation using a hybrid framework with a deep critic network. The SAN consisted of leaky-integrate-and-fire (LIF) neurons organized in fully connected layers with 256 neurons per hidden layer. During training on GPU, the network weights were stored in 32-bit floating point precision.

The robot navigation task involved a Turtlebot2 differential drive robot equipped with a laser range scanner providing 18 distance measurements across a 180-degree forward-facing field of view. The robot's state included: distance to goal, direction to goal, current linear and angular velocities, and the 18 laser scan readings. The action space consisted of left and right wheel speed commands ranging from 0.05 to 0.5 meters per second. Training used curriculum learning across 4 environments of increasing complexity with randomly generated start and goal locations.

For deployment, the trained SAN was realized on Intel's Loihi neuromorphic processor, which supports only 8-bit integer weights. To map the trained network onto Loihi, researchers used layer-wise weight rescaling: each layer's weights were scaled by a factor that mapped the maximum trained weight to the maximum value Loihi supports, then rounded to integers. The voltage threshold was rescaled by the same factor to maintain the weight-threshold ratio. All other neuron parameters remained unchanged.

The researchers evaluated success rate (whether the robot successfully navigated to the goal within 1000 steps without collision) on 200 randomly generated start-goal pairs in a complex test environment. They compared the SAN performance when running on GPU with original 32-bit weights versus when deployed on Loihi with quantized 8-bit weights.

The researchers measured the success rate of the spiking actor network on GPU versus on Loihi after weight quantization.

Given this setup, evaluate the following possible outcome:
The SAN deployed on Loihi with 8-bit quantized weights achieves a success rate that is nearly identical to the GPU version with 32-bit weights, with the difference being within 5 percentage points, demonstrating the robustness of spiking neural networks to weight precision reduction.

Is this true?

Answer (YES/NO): YES